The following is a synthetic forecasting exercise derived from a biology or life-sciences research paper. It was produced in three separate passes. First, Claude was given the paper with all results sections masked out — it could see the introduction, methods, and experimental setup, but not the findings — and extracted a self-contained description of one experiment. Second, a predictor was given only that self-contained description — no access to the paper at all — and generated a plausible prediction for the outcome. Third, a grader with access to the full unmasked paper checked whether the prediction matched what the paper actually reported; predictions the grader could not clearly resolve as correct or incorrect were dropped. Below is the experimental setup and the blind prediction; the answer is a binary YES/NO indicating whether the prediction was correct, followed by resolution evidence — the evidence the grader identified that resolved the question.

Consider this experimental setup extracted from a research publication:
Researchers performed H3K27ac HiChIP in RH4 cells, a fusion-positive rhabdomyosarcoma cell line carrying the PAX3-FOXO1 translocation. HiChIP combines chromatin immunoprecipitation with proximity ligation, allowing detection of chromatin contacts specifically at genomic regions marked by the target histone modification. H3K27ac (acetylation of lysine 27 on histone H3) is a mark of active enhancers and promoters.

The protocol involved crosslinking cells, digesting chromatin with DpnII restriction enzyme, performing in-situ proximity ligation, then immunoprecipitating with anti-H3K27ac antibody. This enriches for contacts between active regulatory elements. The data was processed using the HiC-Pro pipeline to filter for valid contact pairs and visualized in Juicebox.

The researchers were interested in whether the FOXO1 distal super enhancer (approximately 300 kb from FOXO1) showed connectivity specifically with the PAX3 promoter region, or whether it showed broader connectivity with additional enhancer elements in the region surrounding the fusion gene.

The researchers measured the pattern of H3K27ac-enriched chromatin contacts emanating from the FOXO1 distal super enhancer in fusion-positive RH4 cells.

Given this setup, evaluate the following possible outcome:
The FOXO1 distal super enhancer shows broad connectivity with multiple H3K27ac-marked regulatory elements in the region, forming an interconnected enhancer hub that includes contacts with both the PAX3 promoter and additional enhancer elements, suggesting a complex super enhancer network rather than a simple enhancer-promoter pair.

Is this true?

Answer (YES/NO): YES